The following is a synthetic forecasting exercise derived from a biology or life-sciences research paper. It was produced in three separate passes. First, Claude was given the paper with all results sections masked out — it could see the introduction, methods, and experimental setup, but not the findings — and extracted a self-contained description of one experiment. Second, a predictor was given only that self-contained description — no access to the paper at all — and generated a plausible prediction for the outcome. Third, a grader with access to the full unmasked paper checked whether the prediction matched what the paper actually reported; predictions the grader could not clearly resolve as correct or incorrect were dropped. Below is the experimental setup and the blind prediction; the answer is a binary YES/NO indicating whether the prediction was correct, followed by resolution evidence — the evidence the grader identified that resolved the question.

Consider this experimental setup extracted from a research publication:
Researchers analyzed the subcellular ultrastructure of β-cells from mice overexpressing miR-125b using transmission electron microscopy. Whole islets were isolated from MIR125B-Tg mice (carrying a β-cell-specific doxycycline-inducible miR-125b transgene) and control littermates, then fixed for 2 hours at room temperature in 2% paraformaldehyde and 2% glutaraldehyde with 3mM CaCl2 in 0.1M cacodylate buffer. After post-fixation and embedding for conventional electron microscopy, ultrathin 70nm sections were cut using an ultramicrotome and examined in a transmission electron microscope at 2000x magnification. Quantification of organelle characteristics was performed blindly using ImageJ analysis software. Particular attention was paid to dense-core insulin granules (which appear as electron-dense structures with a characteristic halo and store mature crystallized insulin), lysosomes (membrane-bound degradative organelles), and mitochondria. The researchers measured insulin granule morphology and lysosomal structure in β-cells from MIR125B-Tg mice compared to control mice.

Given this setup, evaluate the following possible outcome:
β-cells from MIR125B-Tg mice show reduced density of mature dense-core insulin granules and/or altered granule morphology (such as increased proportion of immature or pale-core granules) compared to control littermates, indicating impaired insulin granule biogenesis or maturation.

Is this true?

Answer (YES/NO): YES